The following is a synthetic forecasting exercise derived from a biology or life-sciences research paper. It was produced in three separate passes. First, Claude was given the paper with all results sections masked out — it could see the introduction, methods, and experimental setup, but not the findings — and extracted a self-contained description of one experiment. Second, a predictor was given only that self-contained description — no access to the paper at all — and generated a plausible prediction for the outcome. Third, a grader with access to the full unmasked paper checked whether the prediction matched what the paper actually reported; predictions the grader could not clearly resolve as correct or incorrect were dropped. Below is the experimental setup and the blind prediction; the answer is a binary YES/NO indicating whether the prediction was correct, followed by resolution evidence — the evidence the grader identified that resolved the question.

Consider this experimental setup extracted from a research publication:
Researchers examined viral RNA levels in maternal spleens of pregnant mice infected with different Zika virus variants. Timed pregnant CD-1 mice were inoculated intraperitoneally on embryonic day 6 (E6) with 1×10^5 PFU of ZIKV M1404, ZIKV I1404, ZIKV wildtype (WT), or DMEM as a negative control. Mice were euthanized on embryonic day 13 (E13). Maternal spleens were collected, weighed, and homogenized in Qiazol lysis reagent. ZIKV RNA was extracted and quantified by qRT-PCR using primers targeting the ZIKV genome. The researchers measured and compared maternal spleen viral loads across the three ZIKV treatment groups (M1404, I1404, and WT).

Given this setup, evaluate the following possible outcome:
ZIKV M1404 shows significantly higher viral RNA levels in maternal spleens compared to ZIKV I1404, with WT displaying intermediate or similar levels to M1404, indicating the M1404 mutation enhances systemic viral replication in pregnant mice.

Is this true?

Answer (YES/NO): NO